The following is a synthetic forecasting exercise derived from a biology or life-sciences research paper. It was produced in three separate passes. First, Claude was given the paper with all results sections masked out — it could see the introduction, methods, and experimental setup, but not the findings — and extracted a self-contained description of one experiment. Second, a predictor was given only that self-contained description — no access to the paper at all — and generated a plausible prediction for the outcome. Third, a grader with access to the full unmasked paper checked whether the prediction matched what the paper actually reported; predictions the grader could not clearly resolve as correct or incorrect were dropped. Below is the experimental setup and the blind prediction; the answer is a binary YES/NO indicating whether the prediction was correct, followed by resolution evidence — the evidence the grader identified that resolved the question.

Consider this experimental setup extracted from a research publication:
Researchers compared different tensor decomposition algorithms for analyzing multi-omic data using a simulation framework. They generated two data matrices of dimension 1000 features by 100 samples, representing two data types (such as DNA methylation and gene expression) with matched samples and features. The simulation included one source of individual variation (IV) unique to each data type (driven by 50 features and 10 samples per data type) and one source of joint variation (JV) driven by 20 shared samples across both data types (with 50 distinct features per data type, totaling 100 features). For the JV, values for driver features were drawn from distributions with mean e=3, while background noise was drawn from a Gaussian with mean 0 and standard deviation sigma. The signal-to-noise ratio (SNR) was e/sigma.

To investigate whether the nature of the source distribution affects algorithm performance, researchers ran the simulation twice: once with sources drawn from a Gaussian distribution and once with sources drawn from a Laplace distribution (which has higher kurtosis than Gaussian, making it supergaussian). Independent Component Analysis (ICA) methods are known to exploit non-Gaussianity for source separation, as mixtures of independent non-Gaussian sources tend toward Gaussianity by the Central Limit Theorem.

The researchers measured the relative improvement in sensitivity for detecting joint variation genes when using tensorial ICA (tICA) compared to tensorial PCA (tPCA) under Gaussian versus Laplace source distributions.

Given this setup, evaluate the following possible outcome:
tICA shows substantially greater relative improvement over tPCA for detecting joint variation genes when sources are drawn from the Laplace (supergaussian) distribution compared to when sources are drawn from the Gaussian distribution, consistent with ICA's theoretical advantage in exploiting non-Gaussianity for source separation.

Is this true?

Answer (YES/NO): NO